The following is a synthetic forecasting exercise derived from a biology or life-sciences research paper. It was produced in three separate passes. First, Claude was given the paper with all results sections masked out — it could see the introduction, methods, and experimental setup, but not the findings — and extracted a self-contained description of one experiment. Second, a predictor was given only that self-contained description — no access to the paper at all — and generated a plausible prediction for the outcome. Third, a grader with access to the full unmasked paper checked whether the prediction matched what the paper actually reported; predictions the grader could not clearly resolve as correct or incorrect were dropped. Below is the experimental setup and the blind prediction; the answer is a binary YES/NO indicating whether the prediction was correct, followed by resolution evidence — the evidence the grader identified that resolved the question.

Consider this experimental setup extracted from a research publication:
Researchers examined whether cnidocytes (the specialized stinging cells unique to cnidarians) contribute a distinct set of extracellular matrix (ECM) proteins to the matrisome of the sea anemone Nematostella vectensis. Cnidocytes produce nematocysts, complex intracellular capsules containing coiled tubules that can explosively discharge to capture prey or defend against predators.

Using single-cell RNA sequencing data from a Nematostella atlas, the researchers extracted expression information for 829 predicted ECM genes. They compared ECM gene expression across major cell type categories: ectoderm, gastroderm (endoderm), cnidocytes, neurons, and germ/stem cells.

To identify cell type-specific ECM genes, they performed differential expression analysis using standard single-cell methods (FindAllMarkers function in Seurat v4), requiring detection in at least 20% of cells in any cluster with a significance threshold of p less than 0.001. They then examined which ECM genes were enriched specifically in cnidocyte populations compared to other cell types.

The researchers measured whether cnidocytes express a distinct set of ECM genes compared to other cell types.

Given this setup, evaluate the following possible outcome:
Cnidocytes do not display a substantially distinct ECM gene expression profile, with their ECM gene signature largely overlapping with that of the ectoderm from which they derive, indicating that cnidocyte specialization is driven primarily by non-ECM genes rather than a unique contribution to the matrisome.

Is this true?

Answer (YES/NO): NO